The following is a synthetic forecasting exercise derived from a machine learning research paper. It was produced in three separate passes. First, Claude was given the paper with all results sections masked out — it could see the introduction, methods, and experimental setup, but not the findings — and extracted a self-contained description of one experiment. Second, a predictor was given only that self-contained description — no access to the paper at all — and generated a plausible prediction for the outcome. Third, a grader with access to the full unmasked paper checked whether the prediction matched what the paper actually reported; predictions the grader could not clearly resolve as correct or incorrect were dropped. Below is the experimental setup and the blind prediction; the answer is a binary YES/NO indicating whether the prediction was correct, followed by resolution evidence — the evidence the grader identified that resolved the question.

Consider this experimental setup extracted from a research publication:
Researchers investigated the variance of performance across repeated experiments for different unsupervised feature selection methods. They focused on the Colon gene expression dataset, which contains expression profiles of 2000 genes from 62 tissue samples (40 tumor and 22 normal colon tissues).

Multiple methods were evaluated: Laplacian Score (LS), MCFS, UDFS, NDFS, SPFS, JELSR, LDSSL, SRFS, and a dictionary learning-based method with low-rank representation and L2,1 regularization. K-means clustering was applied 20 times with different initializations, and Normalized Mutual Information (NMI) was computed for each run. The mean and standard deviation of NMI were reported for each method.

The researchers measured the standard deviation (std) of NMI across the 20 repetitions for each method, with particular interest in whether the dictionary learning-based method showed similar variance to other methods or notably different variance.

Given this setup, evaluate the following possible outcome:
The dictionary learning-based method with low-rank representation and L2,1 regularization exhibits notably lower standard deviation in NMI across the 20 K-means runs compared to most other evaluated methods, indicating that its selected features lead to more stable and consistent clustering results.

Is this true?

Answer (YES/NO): NO